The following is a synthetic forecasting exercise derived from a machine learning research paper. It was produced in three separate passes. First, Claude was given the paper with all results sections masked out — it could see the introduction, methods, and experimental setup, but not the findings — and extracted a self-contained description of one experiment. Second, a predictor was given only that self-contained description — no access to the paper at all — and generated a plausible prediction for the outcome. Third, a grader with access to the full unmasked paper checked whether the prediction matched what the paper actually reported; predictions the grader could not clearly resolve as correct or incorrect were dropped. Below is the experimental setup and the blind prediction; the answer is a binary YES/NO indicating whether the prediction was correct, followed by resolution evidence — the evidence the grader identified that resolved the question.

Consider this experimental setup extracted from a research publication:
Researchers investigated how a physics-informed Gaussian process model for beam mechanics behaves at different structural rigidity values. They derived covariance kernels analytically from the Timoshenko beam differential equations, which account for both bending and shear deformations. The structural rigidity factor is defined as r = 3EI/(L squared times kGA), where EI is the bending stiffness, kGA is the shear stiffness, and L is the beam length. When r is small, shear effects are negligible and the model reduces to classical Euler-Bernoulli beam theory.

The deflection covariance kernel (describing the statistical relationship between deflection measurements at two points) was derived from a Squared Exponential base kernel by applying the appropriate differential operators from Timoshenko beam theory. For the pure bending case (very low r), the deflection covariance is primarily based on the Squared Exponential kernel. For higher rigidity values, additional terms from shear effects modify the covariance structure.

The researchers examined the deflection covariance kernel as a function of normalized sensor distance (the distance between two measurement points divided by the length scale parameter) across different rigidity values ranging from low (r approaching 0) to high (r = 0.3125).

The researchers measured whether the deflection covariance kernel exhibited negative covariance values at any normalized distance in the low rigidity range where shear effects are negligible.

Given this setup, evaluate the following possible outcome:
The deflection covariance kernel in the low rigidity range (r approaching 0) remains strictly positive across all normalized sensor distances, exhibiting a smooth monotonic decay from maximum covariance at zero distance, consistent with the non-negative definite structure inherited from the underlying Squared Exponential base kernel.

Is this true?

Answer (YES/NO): YES